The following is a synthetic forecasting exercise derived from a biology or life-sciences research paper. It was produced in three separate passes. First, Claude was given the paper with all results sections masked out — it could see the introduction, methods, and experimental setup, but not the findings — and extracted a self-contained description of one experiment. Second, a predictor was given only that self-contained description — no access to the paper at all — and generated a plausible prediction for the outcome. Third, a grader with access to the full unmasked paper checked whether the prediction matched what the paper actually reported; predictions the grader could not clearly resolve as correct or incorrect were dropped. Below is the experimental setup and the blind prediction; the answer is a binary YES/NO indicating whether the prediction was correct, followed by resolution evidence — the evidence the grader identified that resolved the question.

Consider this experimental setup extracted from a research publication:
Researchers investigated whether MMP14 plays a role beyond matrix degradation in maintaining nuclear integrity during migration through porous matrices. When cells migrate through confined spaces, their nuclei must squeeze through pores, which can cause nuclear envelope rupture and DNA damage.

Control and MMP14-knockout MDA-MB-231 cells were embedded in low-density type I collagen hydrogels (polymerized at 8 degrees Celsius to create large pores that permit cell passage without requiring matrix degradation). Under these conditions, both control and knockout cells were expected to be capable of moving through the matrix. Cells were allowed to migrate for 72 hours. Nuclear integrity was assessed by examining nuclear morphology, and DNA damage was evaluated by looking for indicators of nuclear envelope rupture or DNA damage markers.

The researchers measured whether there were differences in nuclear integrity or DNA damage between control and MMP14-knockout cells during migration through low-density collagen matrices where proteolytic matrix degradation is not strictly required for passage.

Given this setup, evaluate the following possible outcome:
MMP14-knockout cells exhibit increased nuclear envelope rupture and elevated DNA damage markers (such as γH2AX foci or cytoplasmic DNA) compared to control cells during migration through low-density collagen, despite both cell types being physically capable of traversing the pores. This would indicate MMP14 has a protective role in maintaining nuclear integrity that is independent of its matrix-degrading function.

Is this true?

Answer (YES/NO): YES